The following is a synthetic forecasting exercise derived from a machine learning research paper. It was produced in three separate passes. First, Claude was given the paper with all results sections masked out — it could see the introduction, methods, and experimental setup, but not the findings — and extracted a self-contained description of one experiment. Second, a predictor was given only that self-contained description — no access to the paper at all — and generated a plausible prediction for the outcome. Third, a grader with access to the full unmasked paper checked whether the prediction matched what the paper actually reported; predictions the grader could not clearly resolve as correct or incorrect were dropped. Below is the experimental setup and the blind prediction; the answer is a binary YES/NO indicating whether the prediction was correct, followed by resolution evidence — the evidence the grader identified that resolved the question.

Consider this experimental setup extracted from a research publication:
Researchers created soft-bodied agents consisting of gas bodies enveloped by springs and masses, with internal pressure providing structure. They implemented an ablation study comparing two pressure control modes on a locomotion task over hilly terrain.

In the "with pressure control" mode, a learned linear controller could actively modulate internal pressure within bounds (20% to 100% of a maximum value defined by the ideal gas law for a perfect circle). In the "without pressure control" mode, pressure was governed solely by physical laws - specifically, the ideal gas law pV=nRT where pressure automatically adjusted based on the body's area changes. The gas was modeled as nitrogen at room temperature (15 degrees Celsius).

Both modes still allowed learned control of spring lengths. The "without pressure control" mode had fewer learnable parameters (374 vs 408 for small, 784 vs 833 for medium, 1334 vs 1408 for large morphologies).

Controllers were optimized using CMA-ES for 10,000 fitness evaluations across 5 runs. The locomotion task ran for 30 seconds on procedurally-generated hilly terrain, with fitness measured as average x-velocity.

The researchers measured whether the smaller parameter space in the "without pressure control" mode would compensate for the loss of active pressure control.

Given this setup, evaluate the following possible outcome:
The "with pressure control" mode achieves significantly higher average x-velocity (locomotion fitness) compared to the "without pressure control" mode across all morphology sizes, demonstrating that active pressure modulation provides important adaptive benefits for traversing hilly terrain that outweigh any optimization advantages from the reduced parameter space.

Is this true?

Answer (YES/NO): NO